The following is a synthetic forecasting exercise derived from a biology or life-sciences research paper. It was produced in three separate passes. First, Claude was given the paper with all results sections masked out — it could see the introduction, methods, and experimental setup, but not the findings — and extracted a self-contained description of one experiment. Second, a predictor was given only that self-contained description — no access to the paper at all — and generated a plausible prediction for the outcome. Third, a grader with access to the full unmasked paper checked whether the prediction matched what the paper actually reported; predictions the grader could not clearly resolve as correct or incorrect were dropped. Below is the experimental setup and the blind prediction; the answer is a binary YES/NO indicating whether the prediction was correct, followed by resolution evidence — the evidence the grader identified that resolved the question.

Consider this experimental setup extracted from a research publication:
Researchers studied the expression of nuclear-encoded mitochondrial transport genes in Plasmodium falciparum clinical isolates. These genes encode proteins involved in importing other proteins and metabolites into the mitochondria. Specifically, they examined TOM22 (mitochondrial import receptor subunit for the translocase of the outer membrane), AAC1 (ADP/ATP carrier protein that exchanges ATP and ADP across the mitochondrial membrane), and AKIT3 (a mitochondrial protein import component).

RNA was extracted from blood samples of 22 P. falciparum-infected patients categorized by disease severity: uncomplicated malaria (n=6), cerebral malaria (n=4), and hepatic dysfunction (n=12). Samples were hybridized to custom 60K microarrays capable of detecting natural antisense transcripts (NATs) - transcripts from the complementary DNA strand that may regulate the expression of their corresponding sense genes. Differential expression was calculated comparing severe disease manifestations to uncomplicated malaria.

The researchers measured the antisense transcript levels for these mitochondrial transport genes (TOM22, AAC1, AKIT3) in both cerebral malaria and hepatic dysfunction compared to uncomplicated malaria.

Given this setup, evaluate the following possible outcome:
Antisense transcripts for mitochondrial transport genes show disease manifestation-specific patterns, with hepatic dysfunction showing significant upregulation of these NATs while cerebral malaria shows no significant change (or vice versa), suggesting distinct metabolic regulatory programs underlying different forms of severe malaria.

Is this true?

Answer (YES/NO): NO